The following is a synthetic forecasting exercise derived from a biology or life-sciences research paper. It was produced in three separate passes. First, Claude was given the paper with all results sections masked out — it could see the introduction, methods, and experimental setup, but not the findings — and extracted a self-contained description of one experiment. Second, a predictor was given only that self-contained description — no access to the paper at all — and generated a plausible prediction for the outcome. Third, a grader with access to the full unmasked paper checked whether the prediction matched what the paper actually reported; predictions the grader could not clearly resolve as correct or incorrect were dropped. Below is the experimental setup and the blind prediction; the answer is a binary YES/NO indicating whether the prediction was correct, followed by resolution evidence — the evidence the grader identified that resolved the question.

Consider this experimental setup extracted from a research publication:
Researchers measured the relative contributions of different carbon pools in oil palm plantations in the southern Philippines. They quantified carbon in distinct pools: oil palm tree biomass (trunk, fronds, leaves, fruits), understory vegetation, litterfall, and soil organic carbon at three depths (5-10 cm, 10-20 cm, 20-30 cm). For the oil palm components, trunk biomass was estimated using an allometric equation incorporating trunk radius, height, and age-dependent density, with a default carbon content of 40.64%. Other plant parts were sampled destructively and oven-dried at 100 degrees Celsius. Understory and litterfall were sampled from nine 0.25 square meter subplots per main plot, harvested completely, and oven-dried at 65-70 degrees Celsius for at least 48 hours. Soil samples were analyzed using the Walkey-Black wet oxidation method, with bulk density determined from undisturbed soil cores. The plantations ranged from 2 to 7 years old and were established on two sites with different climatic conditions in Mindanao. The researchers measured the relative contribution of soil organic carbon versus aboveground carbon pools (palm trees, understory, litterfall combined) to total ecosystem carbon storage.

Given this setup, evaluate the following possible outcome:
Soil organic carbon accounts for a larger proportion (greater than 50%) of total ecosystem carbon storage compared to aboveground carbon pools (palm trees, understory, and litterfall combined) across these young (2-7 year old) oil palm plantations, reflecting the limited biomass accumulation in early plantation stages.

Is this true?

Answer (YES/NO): NO